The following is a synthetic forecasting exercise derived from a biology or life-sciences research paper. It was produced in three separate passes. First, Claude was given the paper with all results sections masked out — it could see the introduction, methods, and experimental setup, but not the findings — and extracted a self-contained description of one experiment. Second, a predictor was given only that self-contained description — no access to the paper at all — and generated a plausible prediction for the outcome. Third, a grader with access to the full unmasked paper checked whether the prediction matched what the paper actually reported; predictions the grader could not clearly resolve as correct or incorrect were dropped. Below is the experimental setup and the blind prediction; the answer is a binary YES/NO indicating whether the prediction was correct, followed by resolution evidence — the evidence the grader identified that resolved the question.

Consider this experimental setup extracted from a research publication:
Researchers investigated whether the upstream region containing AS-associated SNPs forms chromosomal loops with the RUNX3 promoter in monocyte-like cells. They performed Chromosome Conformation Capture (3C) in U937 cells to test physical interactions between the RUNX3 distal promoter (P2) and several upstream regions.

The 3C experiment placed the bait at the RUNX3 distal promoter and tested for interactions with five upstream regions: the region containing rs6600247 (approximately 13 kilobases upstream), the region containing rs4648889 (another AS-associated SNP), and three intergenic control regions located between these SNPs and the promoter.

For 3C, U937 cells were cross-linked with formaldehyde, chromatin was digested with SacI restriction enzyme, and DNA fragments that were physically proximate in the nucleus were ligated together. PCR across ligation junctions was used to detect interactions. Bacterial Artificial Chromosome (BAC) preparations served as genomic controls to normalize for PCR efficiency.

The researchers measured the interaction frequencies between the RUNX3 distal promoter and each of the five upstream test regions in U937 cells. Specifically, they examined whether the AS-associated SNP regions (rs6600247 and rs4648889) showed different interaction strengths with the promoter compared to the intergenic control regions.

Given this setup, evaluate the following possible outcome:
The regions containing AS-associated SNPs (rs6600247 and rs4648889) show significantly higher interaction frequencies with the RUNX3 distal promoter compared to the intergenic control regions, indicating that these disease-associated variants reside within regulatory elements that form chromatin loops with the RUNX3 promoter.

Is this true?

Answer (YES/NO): NO